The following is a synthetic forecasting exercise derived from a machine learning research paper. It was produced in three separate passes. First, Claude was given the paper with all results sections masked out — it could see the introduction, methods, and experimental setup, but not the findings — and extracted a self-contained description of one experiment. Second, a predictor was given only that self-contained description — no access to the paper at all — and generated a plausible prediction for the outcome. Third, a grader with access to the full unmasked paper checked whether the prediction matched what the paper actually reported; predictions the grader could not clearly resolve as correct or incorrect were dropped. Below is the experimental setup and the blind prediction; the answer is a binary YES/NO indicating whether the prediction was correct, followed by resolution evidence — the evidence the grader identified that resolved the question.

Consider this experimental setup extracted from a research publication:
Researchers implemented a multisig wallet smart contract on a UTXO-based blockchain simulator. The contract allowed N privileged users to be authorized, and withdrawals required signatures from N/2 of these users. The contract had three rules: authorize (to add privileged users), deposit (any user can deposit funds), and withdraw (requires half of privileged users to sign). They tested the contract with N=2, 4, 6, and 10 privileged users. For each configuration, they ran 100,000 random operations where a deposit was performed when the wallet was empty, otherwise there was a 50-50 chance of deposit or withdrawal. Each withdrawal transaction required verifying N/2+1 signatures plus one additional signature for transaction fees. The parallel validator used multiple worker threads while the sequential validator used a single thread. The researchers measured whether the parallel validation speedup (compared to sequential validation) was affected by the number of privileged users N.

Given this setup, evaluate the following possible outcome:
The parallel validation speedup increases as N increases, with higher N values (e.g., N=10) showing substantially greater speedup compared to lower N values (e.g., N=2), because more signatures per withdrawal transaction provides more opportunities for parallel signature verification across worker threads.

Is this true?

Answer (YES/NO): NO